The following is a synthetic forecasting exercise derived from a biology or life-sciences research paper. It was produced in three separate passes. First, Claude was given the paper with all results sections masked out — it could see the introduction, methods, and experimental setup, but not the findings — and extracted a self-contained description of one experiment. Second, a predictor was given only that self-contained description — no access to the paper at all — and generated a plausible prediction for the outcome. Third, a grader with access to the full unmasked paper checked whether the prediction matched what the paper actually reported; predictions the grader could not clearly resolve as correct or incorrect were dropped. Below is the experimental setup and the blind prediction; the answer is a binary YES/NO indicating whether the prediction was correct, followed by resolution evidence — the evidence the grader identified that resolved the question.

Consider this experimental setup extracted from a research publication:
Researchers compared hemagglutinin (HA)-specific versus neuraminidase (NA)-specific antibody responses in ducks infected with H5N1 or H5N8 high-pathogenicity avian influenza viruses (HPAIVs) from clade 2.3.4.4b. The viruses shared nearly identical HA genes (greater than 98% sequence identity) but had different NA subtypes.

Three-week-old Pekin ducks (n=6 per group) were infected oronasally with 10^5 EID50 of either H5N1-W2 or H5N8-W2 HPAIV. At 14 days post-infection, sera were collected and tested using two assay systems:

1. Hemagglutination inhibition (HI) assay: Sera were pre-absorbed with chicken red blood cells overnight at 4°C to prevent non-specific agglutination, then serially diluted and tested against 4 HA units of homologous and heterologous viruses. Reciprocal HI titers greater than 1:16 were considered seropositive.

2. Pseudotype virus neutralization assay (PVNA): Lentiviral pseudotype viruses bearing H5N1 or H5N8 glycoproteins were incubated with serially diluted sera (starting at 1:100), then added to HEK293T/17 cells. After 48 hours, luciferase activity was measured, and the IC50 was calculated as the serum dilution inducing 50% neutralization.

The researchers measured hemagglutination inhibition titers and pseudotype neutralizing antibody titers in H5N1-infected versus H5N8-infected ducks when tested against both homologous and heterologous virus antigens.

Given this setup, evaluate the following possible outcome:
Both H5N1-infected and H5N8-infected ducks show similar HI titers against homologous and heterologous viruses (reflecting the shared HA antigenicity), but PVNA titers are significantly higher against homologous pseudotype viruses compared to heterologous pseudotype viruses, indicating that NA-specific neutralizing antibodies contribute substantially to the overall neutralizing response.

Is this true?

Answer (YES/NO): NO